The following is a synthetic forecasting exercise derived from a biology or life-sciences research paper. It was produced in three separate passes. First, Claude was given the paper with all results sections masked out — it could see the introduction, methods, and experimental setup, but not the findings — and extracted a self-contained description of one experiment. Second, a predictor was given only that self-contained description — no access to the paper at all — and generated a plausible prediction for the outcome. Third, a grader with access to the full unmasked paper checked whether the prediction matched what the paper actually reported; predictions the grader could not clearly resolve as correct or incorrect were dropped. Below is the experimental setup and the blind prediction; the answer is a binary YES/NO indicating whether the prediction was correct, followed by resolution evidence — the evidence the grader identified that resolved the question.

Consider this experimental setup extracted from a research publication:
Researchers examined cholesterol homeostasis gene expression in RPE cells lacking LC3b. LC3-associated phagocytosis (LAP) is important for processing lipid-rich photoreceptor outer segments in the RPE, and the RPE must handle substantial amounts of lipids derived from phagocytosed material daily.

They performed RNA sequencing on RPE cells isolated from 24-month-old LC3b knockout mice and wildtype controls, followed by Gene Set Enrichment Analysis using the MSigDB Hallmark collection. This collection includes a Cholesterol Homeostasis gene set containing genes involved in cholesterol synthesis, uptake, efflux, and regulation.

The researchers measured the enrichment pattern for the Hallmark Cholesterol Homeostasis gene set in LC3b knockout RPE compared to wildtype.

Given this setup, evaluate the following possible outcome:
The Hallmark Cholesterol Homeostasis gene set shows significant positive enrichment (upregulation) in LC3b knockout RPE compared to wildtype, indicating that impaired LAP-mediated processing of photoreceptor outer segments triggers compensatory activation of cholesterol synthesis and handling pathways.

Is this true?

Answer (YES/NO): YES